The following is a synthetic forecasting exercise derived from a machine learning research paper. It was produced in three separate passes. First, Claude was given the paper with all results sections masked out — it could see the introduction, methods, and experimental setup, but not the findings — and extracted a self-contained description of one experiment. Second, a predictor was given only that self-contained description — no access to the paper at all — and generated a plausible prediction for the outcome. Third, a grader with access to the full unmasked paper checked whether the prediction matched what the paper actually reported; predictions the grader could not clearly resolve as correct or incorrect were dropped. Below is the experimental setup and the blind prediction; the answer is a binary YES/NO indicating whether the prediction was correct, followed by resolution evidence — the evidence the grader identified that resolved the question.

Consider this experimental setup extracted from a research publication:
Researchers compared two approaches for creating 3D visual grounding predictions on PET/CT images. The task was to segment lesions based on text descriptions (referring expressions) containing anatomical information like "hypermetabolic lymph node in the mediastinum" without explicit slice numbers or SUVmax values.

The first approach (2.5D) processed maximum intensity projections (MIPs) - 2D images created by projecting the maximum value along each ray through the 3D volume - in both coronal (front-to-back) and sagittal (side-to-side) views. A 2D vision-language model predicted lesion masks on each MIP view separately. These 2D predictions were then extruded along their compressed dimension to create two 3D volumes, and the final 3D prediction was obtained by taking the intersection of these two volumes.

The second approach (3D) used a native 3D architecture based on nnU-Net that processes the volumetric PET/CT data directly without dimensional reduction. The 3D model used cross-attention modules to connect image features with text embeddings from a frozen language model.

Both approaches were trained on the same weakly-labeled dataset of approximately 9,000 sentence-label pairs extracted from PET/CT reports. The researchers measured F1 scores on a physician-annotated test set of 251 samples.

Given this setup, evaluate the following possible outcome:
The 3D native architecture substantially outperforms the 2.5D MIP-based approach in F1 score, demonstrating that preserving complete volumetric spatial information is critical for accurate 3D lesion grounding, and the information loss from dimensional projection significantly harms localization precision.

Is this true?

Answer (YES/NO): YES